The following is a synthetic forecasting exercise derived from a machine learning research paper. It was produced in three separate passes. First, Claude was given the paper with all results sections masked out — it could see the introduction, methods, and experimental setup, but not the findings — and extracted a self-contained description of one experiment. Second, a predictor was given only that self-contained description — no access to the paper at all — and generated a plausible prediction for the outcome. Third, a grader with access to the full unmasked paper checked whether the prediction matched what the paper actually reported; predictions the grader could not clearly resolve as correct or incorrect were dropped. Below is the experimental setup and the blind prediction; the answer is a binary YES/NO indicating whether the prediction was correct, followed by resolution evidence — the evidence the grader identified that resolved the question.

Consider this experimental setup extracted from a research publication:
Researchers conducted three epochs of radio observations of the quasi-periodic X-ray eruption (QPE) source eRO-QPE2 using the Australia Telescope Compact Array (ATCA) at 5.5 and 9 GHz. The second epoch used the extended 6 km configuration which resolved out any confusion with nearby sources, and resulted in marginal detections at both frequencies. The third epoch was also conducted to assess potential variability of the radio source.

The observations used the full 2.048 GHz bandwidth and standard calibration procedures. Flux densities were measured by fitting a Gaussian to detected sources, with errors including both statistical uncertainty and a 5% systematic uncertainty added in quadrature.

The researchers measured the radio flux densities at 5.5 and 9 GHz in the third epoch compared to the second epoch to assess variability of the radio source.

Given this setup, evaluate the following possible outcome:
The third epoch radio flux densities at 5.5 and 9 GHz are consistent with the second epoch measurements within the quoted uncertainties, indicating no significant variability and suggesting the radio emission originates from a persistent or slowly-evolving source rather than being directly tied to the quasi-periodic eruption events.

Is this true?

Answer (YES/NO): NO